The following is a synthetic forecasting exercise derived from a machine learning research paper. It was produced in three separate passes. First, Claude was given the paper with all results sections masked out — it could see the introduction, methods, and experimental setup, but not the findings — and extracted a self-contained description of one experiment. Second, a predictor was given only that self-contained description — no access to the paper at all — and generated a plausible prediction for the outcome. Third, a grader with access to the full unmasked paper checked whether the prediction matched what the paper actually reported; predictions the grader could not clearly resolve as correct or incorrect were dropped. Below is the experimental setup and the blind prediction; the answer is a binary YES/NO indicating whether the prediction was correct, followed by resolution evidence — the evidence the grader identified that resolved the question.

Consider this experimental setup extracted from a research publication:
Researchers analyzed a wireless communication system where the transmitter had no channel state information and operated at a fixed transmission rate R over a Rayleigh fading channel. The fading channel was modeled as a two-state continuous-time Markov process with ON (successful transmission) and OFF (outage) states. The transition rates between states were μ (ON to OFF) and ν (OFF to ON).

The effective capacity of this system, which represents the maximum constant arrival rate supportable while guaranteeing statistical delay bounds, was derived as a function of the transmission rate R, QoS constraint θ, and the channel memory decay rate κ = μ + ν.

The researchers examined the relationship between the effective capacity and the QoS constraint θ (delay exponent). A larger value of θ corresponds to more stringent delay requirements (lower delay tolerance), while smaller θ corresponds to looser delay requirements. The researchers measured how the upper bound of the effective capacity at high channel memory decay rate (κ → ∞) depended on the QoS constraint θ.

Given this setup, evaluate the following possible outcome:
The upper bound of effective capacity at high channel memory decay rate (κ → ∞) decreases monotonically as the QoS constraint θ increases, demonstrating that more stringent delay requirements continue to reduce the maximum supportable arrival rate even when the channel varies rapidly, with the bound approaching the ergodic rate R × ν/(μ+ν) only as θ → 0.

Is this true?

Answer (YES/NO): NO